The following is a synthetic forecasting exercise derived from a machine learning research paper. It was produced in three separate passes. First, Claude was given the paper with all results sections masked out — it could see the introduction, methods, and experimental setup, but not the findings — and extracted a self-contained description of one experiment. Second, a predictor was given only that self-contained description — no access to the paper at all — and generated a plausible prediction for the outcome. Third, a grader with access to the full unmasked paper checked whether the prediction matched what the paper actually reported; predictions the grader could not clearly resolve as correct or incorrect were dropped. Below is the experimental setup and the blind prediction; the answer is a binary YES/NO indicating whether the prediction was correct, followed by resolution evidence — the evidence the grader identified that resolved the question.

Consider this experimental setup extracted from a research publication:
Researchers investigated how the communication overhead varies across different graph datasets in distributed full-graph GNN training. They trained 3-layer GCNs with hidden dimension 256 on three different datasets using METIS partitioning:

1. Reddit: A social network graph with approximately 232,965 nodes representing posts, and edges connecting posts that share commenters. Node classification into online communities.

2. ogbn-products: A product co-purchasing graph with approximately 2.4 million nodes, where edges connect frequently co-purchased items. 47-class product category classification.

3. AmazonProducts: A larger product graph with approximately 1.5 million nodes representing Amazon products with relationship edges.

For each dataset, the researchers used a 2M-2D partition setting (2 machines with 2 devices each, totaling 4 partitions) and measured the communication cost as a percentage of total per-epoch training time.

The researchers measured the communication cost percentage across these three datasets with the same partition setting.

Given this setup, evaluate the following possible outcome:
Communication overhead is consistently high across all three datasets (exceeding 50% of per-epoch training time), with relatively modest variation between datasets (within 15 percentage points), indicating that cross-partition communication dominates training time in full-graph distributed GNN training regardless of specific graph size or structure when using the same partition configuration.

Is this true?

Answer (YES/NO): YES